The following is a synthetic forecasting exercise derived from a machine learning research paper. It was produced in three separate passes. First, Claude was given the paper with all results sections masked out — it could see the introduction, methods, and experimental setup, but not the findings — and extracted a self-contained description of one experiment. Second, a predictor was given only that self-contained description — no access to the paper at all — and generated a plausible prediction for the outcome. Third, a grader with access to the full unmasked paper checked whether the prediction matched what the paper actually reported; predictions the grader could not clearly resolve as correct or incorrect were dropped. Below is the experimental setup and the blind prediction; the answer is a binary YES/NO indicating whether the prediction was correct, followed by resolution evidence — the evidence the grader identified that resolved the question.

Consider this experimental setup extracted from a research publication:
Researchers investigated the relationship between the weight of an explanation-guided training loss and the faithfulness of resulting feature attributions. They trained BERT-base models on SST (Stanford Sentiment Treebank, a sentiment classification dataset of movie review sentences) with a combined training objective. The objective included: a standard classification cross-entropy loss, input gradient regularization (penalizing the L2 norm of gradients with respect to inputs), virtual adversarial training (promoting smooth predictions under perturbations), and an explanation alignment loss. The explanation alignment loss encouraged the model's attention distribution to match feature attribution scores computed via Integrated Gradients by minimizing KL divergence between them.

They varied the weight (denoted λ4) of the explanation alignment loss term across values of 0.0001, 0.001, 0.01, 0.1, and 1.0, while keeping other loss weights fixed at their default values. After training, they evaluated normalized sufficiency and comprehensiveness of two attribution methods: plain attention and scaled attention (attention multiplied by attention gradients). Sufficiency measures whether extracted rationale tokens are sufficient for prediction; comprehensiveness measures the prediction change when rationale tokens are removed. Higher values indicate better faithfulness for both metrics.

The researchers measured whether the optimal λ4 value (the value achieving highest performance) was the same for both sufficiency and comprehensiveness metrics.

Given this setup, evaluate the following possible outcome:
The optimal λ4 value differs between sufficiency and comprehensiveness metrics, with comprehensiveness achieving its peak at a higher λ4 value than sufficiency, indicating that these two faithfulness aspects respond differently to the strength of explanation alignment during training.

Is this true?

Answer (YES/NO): NO